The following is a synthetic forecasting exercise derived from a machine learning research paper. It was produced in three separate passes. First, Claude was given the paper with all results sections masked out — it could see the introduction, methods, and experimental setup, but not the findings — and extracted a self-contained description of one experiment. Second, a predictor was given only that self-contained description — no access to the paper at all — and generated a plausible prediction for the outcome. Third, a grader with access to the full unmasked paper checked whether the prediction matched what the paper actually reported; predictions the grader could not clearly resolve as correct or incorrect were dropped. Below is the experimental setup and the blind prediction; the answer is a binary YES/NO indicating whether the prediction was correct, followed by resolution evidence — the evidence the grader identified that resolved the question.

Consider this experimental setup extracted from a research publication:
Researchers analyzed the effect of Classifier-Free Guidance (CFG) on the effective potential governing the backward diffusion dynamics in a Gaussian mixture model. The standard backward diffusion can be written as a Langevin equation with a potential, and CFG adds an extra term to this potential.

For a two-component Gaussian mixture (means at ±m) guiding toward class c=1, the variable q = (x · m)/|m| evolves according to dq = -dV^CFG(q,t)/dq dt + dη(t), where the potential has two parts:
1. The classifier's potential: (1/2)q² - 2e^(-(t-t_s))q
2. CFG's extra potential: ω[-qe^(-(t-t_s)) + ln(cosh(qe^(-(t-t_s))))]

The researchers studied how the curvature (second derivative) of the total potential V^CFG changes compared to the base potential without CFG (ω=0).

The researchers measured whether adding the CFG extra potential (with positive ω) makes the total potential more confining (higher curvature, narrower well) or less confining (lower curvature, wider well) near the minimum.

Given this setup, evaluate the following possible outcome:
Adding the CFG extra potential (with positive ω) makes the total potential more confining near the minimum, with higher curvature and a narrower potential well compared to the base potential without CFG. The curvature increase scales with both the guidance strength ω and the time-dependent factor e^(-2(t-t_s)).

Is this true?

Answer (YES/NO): NO